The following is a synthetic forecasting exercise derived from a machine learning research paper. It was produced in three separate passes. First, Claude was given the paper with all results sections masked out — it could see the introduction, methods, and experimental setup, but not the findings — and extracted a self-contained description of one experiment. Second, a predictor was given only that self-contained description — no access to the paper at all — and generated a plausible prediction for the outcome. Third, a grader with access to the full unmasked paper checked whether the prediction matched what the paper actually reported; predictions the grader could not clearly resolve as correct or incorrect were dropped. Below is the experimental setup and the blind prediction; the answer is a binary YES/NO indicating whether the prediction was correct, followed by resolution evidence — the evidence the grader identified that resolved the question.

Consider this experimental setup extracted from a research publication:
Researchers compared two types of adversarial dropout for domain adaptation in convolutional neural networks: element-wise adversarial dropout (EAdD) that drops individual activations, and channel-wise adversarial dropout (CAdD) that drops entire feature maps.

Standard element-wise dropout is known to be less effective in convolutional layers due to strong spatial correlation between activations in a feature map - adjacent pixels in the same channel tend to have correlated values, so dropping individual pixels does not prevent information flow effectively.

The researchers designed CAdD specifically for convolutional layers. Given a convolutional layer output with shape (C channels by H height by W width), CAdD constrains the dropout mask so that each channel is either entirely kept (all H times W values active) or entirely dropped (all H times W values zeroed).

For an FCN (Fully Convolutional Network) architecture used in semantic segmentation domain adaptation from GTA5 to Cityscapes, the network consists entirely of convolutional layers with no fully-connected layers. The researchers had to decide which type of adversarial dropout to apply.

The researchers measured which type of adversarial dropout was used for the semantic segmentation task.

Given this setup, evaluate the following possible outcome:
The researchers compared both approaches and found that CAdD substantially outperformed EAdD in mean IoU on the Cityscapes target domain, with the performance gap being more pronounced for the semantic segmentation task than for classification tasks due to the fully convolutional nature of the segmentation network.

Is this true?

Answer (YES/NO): NO